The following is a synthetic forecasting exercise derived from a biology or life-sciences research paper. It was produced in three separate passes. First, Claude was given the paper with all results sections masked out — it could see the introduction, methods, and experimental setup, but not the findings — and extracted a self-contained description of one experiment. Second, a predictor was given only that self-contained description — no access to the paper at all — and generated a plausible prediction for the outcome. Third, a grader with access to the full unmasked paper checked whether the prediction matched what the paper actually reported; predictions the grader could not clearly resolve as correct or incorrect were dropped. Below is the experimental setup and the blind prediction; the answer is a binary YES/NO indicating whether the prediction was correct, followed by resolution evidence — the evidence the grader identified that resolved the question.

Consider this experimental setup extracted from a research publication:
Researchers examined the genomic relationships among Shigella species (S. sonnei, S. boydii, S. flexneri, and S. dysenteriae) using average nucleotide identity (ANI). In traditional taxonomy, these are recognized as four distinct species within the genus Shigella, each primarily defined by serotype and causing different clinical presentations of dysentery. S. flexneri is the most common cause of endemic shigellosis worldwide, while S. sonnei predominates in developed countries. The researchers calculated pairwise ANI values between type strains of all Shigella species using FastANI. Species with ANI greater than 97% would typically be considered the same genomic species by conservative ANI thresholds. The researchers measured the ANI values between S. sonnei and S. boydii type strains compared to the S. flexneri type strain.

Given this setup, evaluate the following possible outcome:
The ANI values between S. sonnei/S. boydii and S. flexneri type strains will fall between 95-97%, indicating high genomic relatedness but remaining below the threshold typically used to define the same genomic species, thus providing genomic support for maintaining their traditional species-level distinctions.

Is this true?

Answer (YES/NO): NO